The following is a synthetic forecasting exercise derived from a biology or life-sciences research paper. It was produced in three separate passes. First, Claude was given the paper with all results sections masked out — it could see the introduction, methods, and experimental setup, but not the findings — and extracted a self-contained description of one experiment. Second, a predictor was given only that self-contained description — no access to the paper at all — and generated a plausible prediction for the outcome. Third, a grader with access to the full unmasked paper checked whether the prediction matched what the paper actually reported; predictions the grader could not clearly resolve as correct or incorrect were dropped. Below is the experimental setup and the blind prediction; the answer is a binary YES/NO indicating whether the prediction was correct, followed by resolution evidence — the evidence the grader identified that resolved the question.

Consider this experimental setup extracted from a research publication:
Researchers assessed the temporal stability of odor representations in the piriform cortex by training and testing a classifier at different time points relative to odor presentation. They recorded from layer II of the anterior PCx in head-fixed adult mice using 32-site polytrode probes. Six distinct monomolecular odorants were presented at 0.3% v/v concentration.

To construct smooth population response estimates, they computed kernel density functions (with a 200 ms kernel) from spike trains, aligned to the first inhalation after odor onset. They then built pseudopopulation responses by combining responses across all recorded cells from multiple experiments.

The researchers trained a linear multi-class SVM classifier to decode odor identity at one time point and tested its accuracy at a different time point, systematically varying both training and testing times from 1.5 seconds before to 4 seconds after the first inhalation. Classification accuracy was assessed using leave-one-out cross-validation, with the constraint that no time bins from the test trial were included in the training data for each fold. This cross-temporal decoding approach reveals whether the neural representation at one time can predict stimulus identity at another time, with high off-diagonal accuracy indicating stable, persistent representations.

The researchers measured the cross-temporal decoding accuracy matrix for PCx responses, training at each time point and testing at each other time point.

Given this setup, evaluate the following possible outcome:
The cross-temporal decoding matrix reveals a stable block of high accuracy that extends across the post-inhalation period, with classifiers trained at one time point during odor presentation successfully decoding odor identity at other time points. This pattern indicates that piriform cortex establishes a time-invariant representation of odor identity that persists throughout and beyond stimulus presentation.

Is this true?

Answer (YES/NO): YES